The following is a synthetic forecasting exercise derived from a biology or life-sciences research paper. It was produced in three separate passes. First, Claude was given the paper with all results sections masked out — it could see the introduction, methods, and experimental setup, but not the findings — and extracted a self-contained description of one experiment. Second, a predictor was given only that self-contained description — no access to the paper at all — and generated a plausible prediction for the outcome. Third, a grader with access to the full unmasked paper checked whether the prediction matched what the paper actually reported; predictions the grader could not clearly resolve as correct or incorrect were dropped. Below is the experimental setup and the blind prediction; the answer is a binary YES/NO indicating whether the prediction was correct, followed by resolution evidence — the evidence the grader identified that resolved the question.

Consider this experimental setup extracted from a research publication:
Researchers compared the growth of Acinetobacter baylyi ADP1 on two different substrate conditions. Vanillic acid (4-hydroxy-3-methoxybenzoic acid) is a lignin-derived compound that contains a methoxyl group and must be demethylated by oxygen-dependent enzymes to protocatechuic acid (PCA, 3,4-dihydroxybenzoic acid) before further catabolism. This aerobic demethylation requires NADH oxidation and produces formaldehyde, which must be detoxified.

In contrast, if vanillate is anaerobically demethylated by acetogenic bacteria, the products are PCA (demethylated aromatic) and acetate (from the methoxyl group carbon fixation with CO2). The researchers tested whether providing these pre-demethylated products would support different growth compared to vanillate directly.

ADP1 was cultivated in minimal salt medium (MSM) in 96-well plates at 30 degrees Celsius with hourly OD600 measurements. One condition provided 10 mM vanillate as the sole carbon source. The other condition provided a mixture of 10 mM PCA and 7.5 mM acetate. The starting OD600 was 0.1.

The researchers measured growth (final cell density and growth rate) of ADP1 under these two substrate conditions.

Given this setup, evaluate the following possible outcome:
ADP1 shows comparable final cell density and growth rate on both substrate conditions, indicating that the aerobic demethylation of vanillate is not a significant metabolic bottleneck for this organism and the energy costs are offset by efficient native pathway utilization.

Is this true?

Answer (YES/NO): NO